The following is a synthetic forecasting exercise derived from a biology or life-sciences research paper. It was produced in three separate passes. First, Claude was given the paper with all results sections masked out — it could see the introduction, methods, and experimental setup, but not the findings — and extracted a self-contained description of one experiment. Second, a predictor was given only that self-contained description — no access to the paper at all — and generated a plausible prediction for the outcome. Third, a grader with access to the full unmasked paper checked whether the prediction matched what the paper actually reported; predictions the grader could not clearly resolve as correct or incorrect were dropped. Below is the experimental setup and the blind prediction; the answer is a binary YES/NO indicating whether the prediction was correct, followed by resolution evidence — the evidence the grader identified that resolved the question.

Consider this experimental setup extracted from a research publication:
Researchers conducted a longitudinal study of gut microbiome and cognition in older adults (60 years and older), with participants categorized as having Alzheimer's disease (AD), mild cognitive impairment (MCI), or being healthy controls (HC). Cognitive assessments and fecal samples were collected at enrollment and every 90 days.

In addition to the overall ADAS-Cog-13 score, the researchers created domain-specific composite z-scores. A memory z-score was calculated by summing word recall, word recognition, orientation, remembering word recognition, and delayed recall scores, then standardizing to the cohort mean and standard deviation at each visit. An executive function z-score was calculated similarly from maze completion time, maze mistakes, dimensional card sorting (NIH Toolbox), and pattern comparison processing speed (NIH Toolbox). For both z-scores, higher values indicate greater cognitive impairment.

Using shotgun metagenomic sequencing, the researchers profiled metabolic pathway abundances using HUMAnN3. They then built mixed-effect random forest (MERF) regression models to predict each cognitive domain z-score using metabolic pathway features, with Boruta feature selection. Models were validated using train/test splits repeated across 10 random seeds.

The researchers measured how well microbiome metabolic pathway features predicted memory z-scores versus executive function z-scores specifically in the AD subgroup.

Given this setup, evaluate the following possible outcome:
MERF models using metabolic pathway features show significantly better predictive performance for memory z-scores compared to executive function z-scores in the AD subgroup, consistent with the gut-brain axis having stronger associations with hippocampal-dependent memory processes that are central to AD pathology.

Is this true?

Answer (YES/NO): NO